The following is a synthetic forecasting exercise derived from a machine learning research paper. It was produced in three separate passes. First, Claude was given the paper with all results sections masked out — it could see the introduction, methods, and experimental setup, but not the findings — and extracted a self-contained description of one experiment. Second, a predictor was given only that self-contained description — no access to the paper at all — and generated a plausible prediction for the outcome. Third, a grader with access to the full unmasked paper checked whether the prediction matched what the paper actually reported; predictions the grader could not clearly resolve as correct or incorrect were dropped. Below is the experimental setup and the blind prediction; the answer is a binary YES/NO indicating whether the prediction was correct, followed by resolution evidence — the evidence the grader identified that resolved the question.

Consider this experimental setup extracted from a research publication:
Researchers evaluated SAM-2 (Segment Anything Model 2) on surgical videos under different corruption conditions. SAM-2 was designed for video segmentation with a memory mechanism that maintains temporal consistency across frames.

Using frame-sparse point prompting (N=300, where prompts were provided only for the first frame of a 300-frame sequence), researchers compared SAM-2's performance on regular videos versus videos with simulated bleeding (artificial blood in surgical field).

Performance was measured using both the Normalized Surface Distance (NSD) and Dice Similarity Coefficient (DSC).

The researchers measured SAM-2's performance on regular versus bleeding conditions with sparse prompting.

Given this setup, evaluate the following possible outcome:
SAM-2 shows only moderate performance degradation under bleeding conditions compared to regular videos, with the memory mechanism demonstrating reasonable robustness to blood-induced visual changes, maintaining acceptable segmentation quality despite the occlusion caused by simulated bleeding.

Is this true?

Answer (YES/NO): YES